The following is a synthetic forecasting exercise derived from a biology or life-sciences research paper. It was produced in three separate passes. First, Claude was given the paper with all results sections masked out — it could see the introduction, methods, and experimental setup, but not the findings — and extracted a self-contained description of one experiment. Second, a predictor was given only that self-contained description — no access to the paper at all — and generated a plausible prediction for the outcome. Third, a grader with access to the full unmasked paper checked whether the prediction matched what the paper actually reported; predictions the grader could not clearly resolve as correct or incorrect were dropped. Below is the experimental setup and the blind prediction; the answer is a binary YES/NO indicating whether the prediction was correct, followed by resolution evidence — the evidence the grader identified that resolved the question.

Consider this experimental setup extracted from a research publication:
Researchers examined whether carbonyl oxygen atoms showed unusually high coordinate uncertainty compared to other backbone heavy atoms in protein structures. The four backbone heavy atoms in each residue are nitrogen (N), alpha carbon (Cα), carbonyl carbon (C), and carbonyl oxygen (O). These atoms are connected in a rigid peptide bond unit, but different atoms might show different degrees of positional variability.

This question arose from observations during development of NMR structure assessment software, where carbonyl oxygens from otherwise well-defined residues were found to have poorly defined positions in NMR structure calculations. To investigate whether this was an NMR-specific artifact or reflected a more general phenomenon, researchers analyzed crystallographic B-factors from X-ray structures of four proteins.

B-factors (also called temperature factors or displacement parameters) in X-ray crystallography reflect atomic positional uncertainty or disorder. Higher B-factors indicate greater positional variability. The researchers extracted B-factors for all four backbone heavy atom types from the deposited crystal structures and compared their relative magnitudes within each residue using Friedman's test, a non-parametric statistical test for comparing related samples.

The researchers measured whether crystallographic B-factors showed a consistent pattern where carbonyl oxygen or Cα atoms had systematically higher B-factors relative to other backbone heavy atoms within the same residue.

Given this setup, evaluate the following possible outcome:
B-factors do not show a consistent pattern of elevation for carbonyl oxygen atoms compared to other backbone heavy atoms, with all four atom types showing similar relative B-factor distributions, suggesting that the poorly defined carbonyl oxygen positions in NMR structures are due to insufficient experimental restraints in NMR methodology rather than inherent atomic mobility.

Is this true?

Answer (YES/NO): NO